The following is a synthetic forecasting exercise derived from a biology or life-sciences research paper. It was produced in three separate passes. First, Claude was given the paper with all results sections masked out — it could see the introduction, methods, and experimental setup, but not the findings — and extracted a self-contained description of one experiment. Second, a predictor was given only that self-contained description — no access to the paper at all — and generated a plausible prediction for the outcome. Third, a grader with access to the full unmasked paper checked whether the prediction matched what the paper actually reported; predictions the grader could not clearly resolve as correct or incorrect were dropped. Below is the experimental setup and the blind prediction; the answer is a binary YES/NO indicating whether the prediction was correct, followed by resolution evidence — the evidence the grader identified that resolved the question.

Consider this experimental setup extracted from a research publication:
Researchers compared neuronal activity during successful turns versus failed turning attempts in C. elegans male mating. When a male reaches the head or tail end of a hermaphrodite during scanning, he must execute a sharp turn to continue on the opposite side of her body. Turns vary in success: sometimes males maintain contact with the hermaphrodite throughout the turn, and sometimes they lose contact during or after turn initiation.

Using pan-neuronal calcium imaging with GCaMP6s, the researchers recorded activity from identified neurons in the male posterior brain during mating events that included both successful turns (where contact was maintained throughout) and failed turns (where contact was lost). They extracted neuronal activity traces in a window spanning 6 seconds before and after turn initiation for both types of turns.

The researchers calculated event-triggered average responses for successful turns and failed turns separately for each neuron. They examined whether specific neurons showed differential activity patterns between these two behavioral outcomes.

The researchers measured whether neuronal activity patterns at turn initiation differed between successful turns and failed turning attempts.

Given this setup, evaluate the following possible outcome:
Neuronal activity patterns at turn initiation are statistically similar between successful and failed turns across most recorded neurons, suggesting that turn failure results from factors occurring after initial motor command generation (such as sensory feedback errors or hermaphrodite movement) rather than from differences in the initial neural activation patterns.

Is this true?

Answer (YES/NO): YES